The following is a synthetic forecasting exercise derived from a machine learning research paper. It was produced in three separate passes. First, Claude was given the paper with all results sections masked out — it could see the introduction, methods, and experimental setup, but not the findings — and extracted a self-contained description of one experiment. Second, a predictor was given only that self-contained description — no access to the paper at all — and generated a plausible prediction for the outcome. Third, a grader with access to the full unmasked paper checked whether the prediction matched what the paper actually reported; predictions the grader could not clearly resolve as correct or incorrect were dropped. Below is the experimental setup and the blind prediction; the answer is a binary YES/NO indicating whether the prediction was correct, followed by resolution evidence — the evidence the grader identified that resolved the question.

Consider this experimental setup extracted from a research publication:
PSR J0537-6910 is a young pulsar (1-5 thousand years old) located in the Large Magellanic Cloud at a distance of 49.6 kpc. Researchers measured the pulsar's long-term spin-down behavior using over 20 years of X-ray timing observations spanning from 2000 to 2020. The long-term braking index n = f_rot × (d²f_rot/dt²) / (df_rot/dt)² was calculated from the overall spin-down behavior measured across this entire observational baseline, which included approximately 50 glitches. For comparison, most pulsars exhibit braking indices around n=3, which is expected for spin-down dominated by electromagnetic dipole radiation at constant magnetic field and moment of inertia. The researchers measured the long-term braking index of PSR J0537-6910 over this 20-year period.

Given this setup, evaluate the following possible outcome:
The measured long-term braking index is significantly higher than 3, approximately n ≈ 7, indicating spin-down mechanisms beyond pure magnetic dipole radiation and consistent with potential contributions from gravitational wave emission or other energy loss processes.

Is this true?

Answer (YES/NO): NO